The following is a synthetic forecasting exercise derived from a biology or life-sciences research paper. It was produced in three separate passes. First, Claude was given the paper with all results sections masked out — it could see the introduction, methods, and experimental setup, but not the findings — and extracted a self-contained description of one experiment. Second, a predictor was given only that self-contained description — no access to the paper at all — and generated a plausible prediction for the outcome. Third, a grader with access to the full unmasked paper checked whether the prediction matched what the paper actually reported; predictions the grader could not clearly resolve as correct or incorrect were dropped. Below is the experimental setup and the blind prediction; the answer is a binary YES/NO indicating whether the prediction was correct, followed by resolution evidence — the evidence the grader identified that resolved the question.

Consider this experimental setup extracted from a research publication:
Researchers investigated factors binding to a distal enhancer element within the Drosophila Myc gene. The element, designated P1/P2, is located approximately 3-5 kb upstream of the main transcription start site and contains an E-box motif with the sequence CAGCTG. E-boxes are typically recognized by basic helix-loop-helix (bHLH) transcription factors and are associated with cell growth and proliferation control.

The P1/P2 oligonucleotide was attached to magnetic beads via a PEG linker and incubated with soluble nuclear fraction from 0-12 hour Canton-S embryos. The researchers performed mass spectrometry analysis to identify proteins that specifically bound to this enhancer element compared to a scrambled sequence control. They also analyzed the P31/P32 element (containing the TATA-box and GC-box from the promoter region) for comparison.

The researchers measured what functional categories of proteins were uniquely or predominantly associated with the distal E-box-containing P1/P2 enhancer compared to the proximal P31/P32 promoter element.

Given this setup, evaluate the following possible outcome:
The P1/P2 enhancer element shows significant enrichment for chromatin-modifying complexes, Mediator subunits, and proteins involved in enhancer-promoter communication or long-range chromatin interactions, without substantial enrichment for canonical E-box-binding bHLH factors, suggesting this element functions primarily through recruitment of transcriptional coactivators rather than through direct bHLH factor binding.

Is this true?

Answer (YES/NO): NO